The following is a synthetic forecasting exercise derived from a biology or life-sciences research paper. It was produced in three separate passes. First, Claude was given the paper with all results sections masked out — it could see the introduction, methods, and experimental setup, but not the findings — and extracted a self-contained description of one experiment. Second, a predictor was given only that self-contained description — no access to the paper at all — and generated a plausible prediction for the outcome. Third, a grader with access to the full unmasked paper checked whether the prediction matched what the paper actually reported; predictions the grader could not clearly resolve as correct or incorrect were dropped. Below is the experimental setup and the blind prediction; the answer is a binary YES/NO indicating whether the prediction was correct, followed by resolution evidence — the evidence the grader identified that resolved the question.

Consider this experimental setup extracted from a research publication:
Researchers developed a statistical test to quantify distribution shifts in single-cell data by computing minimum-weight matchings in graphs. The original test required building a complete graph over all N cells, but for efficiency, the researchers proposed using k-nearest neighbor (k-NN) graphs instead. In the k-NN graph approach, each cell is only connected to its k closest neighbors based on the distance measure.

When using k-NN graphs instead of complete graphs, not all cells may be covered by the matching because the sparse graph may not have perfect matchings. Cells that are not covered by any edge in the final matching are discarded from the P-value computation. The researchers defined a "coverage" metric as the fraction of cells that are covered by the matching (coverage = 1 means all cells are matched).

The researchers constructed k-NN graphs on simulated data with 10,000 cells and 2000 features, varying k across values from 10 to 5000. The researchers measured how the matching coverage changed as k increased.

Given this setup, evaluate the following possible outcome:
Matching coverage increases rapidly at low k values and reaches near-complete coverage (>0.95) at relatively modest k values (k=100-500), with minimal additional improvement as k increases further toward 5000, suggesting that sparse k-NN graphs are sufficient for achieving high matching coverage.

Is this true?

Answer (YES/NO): YES